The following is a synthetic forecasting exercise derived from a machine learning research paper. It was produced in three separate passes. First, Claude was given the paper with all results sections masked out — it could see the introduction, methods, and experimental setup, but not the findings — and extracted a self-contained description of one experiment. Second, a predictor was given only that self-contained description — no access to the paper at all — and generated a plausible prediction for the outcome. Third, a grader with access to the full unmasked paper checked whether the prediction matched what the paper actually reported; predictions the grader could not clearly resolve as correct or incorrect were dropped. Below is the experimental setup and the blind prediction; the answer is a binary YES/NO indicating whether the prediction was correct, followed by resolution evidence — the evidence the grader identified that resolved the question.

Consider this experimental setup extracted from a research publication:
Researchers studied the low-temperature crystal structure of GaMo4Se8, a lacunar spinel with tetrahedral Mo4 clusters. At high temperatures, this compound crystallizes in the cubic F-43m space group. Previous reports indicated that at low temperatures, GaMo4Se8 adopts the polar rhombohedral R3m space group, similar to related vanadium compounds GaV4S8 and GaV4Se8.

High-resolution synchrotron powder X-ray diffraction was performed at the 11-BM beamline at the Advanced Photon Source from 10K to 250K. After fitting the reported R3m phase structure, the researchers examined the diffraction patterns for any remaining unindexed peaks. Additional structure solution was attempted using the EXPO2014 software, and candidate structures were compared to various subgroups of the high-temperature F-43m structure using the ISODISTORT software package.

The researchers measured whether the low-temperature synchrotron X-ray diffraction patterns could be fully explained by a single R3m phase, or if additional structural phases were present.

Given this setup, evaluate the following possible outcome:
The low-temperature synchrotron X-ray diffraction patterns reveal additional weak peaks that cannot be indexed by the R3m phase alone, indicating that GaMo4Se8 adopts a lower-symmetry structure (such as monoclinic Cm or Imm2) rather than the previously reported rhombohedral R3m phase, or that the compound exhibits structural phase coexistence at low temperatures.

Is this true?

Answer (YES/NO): YES